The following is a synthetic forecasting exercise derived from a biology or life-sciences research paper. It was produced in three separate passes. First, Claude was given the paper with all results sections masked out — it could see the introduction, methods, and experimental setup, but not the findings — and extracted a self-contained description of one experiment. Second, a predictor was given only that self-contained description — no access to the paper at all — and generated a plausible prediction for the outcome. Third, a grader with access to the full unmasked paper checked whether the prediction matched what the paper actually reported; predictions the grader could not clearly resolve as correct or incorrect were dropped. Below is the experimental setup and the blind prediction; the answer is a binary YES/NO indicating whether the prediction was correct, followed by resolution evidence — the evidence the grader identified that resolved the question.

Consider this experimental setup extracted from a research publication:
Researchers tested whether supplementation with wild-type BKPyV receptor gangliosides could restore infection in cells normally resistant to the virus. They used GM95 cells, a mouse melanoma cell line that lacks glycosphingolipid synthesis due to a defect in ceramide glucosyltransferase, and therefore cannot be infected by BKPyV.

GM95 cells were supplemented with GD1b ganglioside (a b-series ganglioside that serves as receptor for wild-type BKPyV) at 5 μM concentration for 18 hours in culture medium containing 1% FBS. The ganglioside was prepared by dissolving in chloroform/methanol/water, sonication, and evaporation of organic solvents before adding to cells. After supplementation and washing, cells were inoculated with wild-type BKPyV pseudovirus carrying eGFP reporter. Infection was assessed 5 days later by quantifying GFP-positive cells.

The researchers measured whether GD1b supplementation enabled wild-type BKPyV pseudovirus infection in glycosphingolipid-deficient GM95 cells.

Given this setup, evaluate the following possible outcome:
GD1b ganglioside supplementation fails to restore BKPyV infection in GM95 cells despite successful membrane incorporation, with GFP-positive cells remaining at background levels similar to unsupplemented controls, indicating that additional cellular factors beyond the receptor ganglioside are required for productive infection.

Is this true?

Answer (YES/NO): NO